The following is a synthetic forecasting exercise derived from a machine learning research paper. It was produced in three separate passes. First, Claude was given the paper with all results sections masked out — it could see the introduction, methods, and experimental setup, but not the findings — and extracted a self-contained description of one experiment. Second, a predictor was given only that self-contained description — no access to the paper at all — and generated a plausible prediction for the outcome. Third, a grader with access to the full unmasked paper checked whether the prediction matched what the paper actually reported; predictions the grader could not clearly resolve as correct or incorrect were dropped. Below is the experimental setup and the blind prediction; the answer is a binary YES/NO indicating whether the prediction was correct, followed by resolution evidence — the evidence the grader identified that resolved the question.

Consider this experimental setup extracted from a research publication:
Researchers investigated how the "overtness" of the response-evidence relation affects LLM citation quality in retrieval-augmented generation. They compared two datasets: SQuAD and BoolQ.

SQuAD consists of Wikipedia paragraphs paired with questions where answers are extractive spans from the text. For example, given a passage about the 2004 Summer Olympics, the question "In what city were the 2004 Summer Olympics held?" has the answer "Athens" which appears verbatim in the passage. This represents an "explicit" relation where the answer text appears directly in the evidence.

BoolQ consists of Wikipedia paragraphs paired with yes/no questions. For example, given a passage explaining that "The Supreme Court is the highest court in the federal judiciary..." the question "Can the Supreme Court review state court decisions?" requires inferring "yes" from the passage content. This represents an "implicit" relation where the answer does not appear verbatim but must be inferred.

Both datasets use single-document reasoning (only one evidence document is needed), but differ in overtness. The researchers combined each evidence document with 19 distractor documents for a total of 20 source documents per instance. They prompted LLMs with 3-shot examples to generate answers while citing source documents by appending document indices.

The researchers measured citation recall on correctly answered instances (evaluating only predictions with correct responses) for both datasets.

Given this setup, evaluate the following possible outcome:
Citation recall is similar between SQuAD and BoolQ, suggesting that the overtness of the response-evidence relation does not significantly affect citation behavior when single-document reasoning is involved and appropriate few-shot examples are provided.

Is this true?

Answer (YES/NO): YES